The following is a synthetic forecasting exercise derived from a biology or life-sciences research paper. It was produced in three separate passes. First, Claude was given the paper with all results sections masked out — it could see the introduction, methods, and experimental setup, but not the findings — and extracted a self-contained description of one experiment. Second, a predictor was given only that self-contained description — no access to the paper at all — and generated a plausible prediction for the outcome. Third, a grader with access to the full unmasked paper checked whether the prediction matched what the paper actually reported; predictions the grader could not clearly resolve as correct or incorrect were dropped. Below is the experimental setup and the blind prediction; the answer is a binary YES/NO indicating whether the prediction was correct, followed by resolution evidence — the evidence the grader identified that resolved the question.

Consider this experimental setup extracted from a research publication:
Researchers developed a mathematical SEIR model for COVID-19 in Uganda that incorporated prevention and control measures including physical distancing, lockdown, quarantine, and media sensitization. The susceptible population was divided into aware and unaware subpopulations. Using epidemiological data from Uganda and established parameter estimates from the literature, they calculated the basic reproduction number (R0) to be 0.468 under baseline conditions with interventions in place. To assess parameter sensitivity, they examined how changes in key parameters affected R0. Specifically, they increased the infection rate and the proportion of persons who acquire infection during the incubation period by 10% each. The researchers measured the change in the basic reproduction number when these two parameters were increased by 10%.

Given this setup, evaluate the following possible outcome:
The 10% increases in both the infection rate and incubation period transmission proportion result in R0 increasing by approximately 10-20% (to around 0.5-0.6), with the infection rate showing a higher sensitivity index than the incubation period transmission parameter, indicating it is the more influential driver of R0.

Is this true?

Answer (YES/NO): NO